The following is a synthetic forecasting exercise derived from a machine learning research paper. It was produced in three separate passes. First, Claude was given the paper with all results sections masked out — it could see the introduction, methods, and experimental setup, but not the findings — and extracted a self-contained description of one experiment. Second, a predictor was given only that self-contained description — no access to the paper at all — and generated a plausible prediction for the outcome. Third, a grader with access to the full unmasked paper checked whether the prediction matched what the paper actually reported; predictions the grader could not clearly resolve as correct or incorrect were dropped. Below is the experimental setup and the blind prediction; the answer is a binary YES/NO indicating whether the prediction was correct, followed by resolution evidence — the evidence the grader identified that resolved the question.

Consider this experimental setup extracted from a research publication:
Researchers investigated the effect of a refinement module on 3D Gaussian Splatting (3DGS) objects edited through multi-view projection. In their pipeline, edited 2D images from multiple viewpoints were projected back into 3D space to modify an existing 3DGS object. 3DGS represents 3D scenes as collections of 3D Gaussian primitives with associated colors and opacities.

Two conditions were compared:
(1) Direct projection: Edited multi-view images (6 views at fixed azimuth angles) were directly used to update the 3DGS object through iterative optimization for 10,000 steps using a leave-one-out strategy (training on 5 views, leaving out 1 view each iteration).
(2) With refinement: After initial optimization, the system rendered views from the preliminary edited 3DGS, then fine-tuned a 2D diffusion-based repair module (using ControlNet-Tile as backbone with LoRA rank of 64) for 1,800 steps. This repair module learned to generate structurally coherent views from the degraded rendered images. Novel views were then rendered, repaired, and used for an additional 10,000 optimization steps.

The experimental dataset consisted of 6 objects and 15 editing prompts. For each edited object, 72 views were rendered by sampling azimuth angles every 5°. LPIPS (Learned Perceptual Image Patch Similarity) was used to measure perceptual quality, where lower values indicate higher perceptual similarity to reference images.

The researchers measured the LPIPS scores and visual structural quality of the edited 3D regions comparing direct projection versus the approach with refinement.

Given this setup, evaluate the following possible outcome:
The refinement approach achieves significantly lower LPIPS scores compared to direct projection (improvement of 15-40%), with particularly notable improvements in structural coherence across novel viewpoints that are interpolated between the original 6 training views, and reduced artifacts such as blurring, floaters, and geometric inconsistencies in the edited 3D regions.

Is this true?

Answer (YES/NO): NO